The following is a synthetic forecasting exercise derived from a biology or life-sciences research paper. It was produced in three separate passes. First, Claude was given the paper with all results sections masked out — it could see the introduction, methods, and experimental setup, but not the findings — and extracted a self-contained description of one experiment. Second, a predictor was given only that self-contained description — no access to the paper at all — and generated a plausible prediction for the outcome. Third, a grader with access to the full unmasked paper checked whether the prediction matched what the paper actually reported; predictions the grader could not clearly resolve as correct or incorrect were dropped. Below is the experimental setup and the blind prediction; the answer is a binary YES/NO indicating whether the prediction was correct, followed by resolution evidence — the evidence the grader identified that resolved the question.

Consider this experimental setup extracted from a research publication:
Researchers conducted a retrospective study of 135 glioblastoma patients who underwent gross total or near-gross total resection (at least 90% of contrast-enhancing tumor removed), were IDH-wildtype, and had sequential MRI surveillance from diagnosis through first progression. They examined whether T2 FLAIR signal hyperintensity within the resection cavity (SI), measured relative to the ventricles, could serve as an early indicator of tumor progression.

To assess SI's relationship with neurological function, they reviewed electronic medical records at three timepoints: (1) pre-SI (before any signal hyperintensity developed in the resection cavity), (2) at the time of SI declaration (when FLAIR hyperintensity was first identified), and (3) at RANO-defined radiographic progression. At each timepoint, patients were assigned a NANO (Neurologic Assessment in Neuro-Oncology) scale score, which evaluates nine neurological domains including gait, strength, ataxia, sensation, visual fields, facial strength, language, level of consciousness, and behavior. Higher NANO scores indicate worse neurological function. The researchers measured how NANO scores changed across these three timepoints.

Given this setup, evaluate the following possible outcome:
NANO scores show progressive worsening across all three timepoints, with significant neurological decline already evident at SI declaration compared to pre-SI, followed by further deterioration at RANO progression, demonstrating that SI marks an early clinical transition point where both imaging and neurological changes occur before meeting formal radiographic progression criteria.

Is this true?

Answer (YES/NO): NO